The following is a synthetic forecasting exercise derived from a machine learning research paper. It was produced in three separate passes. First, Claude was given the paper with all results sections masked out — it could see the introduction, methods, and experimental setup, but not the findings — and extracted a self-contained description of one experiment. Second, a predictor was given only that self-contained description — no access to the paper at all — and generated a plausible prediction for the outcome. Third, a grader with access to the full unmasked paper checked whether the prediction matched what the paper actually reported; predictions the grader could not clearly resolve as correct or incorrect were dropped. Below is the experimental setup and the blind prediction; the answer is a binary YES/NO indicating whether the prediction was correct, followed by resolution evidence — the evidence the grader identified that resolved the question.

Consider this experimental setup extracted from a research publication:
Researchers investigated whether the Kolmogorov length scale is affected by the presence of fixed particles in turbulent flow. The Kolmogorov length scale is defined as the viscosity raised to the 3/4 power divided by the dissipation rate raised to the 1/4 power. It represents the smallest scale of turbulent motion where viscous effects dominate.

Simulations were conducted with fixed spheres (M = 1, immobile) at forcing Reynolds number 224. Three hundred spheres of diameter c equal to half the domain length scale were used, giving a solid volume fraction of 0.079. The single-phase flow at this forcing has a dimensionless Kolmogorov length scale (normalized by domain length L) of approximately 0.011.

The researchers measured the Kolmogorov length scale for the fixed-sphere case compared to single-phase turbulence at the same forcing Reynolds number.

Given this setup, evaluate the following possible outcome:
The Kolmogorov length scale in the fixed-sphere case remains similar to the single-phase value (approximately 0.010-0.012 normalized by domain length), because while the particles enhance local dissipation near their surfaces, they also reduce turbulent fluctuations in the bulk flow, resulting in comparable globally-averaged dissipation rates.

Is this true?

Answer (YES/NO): NO